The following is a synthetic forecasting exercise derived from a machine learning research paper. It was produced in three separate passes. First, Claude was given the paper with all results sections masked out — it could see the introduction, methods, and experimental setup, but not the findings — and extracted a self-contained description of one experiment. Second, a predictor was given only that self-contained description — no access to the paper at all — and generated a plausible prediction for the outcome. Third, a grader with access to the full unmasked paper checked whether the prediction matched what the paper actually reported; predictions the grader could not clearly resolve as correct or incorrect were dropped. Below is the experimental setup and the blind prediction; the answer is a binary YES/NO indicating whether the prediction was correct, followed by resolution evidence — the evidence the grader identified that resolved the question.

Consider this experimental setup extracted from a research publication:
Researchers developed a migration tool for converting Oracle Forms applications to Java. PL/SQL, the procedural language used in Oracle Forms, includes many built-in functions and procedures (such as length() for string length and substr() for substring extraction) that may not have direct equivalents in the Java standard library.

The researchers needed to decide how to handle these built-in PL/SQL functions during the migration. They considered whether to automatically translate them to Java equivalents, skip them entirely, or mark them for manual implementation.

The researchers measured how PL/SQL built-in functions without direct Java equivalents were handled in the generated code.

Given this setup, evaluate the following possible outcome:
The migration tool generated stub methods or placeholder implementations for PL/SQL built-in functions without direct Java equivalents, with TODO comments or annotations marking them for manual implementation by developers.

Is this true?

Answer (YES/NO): NO